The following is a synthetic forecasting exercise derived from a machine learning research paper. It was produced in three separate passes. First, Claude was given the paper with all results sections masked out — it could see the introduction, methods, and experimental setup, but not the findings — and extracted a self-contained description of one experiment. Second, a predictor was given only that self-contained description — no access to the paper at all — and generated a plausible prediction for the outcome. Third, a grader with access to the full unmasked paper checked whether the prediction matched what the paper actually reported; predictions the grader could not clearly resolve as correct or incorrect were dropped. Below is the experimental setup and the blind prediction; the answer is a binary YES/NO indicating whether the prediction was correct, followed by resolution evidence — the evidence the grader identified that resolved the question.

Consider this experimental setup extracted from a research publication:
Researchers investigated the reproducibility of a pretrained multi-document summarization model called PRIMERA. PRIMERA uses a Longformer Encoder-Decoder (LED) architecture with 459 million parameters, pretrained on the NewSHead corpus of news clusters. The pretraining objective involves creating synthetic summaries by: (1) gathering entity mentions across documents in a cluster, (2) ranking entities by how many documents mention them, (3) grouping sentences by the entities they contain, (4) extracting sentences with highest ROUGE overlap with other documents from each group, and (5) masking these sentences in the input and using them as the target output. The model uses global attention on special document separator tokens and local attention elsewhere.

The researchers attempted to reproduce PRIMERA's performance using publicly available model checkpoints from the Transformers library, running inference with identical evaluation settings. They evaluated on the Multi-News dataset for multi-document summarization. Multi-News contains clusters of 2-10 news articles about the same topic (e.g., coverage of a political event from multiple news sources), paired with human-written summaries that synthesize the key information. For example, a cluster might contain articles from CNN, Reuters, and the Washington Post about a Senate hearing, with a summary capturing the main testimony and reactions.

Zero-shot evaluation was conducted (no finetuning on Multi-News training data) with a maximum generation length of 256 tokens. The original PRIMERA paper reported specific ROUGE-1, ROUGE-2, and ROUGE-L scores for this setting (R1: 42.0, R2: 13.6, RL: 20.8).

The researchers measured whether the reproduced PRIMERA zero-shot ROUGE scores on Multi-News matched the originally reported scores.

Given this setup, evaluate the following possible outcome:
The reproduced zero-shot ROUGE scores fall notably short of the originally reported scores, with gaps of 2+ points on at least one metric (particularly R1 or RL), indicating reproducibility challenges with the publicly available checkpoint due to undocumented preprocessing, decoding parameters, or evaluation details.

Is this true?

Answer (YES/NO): NO